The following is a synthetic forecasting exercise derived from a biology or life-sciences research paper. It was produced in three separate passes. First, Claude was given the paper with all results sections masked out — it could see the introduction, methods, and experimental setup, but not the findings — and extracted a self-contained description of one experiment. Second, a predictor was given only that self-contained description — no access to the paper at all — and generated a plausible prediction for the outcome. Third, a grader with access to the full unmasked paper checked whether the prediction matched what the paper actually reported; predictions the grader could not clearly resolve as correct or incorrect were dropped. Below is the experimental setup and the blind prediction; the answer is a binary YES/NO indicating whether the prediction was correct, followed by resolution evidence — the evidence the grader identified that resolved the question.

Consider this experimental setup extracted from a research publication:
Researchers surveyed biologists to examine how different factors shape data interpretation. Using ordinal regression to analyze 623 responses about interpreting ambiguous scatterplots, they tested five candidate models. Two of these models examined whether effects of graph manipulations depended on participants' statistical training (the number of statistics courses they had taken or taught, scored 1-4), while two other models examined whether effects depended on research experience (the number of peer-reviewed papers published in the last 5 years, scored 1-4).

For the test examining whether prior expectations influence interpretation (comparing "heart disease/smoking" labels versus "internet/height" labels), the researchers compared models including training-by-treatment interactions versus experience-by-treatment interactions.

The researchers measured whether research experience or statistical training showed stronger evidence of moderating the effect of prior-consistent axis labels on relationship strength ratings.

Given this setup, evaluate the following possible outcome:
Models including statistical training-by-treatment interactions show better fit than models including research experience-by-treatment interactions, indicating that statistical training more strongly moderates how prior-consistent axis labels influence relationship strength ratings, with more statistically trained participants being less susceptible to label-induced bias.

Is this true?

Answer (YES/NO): NO